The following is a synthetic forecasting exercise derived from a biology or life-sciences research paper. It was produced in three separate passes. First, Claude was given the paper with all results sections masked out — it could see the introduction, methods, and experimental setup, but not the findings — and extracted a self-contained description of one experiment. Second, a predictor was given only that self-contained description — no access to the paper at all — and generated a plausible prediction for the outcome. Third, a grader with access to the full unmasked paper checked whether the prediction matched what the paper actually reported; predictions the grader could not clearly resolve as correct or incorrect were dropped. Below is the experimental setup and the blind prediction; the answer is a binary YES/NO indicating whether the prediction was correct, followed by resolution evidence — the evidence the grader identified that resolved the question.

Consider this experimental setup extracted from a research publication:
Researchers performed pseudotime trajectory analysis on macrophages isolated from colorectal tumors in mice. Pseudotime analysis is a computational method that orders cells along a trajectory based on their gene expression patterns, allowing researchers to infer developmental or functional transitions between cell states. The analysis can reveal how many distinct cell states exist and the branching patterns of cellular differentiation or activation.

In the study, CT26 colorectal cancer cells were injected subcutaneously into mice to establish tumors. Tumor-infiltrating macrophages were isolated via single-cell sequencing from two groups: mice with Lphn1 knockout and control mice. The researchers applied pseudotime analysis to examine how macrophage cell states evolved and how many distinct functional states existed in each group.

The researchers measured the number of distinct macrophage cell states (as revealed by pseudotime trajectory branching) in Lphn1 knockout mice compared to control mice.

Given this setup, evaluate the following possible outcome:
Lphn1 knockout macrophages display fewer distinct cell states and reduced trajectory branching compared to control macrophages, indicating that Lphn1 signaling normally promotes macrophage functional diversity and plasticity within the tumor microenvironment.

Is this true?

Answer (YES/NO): NO